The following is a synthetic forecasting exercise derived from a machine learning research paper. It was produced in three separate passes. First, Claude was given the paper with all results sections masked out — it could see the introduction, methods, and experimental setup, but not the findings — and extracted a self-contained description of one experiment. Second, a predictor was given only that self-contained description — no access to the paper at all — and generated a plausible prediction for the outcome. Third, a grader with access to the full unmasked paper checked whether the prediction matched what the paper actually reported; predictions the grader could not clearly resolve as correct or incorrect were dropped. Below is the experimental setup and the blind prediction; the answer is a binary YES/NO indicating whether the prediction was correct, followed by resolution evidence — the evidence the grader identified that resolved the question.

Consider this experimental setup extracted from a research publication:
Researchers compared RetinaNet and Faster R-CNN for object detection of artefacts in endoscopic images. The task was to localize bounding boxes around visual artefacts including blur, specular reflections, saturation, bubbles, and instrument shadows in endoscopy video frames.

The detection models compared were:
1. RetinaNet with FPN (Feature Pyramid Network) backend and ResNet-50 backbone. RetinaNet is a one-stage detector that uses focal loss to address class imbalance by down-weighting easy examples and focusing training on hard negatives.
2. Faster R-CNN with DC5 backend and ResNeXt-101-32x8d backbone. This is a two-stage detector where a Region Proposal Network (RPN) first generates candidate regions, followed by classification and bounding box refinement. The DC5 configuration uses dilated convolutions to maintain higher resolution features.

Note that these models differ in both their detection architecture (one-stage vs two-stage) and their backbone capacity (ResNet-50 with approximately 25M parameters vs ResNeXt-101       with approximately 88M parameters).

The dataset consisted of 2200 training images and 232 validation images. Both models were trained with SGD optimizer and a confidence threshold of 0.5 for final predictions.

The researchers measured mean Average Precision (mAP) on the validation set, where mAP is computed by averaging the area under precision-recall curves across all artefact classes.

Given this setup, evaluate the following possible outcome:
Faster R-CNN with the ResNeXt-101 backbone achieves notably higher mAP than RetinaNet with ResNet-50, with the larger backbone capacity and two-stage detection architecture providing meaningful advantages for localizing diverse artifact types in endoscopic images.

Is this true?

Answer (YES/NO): NO